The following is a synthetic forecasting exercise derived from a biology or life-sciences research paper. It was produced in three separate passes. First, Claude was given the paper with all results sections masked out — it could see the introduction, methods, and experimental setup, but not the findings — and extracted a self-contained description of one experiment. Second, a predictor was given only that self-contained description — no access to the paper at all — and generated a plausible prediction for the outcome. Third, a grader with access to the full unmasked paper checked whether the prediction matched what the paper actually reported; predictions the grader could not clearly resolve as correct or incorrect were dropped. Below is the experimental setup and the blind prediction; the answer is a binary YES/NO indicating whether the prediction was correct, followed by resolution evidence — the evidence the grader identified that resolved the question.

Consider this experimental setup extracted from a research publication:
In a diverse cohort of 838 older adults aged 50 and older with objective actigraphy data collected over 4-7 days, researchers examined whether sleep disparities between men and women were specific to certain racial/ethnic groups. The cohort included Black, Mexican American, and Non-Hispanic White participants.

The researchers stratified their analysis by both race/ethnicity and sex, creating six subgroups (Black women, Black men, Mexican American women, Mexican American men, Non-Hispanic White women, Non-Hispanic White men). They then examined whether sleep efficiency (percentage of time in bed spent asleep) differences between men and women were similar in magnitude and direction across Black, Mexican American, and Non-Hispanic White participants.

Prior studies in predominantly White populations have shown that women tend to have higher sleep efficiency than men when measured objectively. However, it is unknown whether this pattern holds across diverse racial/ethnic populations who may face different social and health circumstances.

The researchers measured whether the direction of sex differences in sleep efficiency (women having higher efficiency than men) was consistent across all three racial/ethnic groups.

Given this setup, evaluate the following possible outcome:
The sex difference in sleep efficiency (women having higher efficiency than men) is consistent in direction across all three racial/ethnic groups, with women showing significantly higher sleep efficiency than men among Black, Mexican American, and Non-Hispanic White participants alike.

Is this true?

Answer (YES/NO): NO